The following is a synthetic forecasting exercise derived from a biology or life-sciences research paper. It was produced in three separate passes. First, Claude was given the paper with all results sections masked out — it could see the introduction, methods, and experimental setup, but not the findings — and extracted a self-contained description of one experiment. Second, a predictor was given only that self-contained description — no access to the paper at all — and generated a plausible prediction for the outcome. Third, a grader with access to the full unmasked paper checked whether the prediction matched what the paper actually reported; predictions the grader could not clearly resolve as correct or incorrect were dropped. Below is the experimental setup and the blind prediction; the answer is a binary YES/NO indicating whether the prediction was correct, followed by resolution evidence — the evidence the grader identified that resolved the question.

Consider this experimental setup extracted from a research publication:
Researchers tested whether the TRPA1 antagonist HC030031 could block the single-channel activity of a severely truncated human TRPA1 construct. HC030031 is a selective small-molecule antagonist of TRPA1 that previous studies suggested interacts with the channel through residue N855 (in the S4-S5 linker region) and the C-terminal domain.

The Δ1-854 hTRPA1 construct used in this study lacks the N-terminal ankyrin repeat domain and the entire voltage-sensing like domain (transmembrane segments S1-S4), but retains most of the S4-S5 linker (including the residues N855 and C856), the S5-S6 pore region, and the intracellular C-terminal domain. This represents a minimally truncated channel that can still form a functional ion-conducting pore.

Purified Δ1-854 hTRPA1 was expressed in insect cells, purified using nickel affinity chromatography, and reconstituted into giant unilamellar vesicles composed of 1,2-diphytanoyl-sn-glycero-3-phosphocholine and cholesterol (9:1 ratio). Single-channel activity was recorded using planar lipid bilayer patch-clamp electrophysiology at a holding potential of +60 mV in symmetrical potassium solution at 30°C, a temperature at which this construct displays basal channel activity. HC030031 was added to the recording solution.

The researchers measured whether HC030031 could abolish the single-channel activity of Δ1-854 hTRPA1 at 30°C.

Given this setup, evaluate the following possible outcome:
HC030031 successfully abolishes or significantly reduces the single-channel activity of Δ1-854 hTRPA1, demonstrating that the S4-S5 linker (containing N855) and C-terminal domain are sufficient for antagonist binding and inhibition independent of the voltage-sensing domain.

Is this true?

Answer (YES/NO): YES